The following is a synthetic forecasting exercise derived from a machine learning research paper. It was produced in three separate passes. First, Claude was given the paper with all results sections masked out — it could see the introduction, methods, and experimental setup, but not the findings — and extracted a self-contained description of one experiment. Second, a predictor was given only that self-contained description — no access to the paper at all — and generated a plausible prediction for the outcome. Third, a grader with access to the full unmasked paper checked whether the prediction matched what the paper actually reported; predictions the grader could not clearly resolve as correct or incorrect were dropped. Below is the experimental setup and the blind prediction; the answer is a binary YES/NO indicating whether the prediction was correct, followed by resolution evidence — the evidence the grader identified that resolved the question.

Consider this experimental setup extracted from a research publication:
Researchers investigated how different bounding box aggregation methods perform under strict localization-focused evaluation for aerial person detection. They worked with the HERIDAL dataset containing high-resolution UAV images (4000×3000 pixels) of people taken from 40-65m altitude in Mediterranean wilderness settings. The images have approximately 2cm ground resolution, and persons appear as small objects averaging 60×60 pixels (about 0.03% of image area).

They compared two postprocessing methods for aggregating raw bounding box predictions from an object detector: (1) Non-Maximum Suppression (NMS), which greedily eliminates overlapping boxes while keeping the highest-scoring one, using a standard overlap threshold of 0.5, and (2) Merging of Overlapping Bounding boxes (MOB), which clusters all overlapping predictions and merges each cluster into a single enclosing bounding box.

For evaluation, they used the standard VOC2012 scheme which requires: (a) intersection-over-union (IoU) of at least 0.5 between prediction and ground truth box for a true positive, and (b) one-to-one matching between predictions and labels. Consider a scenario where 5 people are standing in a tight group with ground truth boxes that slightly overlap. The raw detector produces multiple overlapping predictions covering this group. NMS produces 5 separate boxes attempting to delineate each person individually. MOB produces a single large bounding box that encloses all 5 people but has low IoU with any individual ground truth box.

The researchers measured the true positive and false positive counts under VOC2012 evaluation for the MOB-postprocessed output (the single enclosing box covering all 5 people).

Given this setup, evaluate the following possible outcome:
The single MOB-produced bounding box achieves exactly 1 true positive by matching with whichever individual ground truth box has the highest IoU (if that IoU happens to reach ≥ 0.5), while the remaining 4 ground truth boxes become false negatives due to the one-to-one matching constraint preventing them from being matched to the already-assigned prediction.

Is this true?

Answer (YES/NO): NO